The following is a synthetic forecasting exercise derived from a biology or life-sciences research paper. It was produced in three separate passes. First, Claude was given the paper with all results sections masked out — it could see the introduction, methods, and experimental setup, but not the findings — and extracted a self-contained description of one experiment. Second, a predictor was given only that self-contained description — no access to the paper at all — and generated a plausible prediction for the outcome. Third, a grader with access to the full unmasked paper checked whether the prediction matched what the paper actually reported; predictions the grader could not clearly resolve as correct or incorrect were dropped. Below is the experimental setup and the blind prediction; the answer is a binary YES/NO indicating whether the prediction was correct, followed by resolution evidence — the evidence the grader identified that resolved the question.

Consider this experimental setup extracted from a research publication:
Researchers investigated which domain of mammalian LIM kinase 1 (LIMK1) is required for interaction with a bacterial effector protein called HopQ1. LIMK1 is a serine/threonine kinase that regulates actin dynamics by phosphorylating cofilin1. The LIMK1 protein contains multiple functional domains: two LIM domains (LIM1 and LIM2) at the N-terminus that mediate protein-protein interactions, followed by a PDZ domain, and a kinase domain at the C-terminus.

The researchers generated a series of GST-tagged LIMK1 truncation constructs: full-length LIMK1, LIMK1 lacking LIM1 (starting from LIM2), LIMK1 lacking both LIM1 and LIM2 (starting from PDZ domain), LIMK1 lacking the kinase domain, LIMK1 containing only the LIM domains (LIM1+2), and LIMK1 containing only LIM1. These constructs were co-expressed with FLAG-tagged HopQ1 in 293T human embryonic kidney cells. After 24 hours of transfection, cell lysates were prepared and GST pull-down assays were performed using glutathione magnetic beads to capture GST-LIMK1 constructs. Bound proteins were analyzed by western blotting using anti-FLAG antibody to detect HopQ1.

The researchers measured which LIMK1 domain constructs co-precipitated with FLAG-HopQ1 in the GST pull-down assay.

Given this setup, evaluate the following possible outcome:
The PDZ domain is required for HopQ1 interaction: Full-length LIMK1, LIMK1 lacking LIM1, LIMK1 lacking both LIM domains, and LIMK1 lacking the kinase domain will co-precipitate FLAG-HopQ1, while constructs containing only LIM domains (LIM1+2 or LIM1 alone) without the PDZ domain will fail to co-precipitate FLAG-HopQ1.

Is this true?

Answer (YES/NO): NO